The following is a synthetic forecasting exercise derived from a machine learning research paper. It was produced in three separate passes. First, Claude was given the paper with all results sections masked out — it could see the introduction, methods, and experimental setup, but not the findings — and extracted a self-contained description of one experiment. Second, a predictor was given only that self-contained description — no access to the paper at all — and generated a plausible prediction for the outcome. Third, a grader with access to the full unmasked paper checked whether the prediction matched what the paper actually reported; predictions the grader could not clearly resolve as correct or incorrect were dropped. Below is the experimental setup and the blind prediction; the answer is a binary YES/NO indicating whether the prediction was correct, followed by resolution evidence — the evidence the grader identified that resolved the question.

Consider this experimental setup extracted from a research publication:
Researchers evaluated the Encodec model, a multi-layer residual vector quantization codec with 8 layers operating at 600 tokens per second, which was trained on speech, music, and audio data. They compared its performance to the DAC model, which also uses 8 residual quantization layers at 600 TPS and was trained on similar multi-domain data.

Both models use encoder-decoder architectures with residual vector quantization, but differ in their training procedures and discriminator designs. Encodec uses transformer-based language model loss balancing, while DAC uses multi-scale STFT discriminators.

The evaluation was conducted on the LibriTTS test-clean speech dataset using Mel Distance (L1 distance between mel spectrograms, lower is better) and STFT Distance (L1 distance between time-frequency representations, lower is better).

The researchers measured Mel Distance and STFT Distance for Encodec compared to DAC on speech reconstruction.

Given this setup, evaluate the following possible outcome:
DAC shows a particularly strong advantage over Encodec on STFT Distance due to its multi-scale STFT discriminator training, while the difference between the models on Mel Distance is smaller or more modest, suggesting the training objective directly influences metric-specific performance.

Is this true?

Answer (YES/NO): NO